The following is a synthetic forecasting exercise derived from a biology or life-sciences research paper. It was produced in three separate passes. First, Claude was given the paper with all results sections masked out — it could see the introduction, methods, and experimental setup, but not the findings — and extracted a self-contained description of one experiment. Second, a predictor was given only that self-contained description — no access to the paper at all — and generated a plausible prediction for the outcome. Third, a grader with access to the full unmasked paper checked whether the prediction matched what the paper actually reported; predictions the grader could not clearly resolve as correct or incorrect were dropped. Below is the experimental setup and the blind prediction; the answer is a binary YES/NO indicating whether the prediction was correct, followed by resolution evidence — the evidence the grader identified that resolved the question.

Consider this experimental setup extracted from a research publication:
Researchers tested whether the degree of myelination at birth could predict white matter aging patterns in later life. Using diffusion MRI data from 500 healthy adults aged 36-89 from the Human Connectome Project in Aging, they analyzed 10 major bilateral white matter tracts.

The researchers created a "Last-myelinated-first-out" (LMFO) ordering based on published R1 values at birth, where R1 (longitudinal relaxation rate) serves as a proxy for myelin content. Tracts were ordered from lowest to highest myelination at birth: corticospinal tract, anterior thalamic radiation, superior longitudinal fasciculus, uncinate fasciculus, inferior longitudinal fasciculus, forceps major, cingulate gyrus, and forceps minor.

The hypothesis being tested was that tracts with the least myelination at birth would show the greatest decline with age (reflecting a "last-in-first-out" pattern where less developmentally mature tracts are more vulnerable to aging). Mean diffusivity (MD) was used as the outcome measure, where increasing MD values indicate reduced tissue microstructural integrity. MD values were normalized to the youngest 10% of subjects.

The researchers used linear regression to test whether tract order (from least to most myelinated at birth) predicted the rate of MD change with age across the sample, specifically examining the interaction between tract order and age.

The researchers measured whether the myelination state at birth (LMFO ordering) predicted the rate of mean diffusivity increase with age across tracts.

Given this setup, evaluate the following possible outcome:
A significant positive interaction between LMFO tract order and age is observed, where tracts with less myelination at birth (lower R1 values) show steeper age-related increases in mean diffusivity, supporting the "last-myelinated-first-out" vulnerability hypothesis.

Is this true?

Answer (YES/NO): NO